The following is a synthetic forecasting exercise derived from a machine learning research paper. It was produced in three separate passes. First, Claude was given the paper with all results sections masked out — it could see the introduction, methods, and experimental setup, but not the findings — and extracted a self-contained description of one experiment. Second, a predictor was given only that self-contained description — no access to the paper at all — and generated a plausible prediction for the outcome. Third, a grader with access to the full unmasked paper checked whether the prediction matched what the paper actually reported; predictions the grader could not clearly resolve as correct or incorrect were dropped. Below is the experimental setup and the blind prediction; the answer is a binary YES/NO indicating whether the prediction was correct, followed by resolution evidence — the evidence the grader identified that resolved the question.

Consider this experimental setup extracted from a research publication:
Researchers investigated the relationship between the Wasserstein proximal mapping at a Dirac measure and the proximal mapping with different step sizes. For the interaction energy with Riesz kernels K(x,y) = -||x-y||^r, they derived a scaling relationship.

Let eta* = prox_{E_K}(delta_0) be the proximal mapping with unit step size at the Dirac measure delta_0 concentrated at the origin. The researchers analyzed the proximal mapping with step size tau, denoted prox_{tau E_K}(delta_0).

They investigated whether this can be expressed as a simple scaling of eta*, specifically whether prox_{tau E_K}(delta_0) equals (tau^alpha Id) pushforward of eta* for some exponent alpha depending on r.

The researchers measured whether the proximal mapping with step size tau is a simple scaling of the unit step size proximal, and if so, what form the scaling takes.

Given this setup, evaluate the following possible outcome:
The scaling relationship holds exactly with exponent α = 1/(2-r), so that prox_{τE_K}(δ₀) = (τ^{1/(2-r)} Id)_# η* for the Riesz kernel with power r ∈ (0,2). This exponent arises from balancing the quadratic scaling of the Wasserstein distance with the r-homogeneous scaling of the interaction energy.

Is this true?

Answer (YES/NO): YES